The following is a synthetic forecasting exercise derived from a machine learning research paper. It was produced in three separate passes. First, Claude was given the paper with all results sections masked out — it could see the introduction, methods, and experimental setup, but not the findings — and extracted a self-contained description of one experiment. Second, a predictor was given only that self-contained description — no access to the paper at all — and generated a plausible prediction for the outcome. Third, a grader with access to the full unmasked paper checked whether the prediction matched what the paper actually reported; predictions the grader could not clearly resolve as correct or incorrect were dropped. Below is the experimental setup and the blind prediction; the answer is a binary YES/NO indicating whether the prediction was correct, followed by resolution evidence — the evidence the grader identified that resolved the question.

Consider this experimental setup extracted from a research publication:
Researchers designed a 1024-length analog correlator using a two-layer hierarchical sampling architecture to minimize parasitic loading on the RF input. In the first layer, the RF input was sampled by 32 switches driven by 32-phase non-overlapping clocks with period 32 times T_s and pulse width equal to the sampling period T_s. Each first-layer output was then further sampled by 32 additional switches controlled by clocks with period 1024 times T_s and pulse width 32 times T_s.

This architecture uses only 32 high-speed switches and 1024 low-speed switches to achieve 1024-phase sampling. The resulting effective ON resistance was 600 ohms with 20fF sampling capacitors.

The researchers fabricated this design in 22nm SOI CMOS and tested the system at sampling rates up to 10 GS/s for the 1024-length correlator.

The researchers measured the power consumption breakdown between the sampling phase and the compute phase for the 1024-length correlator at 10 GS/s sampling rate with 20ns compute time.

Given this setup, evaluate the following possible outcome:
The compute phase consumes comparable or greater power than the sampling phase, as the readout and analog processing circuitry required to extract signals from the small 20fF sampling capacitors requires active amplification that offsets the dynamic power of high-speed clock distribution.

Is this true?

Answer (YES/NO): NO